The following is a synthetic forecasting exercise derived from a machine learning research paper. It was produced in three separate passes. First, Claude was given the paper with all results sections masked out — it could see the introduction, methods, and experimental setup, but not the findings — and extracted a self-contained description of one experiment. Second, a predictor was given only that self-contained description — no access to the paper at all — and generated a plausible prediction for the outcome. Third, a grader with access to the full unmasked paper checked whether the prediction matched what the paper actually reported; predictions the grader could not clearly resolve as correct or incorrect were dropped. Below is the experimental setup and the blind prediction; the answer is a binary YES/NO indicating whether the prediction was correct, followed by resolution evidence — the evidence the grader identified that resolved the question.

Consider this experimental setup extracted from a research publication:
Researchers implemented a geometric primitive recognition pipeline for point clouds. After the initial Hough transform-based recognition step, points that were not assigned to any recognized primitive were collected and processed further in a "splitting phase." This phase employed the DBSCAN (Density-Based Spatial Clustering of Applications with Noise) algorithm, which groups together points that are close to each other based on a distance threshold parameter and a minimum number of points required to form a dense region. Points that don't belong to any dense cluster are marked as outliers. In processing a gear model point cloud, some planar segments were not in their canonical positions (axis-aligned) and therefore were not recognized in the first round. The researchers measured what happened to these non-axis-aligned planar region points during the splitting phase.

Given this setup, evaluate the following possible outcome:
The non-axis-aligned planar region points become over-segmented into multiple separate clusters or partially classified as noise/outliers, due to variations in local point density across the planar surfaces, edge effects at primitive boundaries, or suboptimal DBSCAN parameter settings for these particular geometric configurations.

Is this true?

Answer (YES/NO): NO